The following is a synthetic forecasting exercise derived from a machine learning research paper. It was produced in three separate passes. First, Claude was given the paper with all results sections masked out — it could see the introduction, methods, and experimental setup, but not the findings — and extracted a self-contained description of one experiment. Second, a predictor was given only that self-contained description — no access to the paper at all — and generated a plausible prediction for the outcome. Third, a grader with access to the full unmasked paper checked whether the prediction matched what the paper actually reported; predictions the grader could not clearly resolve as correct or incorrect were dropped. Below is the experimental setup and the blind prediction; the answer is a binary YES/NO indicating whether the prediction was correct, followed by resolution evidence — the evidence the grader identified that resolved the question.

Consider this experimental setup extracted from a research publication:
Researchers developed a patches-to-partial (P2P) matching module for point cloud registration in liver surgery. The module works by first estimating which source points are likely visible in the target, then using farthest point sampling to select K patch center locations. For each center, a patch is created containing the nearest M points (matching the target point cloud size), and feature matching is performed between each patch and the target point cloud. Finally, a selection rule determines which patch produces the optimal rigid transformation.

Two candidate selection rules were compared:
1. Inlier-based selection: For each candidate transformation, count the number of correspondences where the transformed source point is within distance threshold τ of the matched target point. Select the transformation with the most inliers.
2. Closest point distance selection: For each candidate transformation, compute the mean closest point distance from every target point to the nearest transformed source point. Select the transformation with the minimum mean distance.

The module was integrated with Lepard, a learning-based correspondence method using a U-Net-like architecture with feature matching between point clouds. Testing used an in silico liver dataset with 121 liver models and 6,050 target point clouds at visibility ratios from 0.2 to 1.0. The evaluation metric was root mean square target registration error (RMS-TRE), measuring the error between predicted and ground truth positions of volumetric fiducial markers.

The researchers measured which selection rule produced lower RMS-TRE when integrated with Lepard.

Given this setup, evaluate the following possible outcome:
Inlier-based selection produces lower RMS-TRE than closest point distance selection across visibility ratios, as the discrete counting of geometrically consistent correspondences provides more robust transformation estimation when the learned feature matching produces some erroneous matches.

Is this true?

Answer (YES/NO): NO